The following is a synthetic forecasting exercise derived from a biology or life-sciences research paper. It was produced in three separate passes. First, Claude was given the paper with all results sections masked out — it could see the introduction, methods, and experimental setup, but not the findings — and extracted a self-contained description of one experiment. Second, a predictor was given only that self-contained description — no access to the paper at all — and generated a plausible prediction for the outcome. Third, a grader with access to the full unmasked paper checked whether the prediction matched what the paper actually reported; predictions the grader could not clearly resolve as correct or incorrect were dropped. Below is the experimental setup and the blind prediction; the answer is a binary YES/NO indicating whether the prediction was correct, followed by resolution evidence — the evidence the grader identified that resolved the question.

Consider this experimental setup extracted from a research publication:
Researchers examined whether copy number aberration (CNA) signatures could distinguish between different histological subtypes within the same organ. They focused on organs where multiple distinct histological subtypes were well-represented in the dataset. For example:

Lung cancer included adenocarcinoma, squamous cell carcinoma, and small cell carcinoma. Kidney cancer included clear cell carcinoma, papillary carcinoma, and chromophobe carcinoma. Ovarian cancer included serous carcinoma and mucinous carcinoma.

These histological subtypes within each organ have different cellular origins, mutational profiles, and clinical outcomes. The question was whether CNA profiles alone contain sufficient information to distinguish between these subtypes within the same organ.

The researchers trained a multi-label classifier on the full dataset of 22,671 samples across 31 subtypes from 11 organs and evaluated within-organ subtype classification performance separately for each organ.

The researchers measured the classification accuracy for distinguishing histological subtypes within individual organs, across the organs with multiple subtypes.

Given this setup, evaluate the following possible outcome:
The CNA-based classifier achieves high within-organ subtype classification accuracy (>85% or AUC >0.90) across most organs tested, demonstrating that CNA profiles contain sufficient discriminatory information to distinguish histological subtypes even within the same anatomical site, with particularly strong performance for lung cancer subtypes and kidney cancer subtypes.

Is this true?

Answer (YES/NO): NO